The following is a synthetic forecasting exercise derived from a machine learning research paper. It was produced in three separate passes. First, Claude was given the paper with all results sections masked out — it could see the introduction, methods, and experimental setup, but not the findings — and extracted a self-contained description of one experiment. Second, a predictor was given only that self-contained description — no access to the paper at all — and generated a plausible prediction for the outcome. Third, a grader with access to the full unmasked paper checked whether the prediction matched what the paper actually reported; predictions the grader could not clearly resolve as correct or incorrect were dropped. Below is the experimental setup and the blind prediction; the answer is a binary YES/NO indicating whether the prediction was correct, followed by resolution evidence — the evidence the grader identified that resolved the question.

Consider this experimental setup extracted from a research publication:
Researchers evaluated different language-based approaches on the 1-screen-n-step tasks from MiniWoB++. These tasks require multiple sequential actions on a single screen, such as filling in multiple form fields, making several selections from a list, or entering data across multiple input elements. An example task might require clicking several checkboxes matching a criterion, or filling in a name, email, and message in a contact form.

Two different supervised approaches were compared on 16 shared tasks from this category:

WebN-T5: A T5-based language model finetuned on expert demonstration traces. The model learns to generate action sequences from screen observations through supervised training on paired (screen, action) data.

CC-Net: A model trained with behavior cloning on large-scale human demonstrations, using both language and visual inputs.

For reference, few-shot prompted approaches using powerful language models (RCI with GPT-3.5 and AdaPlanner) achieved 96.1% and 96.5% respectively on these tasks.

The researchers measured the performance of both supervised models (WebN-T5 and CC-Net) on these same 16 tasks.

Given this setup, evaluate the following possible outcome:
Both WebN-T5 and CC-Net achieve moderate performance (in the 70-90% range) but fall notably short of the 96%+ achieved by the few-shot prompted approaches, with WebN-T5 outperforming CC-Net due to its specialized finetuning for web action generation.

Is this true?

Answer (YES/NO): NO